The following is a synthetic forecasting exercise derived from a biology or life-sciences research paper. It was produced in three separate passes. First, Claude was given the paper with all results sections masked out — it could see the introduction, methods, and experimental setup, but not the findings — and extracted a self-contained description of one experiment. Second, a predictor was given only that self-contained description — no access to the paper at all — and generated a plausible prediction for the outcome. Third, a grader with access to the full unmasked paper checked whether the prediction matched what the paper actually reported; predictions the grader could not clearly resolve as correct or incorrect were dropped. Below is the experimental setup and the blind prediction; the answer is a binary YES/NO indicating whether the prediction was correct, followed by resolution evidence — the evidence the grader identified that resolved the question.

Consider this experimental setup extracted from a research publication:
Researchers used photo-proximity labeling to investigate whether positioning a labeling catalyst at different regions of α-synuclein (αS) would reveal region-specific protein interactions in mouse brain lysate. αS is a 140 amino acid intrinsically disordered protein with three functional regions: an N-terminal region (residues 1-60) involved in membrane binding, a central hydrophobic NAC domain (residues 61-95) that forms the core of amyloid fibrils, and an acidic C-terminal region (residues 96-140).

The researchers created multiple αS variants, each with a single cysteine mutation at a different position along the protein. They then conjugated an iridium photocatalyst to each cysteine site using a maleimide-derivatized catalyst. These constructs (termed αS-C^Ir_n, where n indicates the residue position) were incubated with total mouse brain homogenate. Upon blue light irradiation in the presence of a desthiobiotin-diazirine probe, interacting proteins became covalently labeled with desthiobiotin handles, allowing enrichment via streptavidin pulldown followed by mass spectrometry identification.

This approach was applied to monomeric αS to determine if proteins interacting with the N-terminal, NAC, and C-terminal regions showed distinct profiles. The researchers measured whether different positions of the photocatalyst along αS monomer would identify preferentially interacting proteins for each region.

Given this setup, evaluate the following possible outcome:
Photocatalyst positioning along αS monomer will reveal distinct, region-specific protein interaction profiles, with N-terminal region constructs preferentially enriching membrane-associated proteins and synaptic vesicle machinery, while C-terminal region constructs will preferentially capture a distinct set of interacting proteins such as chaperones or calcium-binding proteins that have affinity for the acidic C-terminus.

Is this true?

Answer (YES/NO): NO